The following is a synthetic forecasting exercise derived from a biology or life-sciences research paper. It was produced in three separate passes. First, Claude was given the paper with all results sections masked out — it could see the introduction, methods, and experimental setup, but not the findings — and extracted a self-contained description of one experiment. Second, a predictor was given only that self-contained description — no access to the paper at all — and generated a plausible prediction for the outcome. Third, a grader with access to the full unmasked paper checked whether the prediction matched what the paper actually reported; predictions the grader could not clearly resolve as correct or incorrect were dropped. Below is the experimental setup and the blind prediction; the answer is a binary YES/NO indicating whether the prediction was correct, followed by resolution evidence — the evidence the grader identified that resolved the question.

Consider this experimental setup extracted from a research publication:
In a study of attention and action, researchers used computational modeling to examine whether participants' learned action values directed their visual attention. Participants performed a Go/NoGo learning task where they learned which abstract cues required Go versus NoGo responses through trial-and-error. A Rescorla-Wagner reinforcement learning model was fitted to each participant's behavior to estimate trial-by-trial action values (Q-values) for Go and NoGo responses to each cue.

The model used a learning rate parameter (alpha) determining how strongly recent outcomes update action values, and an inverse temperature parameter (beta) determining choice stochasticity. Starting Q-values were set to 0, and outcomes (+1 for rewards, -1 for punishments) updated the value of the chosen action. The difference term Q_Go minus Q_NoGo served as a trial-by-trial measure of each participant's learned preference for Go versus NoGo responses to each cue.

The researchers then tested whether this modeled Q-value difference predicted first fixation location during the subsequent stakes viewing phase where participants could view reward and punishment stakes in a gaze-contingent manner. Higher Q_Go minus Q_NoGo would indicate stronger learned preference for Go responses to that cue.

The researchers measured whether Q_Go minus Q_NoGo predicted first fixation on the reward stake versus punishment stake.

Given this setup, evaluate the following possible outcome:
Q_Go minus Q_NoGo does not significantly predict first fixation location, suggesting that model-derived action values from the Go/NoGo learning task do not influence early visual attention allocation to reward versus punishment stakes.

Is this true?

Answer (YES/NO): NO